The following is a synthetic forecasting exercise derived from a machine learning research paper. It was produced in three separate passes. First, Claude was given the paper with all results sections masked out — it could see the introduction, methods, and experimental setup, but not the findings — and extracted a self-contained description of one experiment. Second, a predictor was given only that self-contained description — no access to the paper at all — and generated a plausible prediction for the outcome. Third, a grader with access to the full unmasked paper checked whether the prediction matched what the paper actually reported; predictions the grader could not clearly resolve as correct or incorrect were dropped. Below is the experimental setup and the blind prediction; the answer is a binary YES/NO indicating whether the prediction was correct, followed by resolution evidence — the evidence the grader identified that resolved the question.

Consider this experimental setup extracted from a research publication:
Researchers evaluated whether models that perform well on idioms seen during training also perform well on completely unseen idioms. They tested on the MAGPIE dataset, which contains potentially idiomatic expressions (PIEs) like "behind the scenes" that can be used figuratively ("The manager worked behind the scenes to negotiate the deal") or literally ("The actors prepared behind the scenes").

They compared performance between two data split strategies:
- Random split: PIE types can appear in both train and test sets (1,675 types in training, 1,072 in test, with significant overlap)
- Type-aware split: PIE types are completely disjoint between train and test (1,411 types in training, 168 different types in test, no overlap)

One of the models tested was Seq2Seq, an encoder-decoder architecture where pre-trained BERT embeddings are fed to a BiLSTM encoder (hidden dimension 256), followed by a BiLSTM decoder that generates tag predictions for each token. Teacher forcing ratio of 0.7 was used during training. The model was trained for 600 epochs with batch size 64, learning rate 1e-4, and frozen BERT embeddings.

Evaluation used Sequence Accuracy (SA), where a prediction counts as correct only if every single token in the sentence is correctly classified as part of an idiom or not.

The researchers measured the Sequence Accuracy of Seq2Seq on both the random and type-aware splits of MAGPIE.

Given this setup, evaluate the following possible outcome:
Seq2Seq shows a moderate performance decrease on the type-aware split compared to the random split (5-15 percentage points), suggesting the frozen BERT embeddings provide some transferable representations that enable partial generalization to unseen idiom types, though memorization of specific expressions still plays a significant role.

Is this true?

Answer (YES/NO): NO